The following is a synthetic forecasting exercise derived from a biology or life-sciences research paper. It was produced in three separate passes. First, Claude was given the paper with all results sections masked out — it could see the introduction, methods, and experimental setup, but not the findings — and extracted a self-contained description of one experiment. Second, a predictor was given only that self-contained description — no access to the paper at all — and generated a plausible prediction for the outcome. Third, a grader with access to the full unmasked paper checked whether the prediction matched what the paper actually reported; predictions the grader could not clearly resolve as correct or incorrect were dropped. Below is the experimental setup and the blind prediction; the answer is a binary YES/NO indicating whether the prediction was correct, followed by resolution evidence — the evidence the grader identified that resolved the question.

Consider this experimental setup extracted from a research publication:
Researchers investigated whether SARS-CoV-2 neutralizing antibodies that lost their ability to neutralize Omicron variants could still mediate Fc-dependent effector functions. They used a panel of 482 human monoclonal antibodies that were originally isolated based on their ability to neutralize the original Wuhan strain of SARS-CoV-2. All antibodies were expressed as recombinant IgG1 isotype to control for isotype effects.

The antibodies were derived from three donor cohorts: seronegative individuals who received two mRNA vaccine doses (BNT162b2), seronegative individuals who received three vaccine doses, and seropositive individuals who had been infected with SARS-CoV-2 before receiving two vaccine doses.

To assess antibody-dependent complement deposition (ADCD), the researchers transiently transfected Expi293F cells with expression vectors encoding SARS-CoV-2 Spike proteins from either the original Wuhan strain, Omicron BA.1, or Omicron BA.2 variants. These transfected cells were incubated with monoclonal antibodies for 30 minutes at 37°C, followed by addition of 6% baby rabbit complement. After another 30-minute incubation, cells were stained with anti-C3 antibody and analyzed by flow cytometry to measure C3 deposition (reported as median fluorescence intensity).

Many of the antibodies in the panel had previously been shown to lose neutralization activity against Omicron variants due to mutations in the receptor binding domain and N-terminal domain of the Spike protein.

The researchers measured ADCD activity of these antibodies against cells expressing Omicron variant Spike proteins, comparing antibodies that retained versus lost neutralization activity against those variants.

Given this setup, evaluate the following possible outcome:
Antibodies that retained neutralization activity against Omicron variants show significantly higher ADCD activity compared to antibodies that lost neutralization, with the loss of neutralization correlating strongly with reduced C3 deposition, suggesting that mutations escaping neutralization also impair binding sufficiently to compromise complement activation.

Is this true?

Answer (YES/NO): NO